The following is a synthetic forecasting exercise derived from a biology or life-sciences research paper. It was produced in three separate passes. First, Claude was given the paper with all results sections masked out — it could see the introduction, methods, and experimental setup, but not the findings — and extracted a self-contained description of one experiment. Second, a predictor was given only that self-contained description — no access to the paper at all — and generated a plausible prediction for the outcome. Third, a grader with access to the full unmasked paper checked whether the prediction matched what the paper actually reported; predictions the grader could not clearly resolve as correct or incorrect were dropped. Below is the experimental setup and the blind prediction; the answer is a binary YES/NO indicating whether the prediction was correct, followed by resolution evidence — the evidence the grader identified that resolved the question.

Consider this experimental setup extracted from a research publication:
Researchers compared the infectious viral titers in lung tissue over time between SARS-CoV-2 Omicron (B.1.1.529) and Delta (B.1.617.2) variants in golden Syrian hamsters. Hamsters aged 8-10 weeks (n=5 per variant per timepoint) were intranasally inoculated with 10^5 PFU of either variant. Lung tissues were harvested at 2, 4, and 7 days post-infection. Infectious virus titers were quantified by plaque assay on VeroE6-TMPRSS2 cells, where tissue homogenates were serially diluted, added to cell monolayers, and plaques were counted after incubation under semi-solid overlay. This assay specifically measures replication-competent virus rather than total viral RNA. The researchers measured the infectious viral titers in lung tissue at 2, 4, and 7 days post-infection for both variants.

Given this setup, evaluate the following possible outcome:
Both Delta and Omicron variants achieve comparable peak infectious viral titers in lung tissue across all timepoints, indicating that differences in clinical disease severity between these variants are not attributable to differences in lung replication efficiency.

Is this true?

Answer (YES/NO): NO